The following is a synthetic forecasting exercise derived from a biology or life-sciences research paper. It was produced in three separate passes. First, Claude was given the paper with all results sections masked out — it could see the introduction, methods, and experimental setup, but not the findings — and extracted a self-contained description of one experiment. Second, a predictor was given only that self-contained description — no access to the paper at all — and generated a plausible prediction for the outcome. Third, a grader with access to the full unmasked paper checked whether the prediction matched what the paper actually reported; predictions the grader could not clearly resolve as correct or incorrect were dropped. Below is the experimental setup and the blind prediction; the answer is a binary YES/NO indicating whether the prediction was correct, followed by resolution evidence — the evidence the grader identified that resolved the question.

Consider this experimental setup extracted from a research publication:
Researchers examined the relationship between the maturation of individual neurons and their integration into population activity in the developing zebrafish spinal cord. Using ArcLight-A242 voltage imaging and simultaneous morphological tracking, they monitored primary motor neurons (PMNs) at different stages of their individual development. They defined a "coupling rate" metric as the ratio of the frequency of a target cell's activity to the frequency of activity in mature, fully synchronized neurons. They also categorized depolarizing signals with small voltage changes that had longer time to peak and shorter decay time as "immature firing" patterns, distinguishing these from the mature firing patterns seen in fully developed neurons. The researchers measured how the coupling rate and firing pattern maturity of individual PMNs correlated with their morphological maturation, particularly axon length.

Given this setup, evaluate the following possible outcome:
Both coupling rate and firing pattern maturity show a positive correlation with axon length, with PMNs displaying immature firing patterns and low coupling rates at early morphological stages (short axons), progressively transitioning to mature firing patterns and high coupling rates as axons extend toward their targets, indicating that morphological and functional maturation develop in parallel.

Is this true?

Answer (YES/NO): YES